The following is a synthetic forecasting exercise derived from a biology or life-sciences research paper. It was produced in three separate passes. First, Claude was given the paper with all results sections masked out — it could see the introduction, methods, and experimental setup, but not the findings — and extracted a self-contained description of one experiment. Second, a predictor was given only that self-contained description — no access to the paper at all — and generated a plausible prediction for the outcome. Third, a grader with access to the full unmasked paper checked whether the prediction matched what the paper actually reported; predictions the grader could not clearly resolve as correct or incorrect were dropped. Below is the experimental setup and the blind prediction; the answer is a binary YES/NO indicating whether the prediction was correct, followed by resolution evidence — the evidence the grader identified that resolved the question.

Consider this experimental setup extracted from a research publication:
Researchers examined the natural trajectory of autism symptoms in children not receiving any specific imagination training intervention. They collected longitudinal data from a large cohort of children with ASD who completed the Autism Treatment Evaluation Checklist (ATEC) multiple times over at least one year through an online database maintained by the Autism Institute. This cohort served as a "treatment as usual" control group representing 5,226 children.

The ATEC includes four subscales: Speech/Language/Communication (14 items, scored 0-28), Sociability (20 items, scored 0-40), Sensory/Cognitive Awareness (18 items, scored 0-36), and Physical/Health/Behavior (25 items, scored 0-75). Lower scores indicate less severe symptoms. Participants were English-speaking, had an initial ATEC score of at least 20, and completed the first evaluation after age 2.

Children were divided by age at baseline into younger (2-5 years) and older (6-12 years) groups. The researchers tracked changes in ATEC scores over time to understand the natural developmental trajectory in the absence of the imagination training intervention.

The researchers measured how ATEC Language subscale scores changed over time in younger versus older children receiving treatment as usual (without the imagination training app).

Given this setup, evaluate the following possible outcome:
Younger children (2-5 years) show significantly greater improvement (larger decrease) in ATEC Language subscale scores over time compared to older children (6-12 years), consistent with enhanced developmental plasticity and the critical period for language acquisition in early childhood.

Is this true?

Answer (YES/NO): YES